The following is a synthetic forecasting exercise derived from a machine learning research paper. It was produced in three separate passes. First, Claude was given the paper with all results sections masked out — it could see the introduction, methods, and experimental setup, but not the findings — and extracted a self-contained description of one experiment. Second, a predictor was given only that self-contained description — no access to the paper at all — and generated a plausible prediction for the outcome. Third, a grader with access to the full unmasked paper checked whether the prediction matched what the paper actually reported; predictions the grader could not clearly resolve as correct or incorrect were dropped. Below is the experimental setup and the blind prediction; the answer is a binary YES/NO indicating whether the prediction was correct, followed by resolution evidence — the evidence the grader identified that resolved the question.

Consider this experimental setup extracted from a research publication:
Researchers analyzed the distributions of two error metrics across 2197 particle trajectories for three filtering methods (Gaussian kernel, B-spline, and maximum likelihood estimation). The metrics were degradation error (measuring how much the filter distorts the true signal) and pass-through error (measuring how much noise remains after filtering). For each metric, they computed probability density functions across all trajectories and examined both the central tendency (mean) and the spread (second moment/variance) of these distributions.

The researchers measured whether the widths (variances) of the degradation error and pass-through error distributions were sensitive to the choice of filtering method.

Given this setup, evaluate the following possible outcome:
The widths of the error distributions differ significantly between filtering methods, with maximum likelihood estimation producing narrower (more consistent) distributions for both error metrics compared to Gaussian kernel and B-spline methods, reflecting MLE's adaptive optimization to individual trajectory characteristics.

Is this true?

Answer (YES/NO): NO